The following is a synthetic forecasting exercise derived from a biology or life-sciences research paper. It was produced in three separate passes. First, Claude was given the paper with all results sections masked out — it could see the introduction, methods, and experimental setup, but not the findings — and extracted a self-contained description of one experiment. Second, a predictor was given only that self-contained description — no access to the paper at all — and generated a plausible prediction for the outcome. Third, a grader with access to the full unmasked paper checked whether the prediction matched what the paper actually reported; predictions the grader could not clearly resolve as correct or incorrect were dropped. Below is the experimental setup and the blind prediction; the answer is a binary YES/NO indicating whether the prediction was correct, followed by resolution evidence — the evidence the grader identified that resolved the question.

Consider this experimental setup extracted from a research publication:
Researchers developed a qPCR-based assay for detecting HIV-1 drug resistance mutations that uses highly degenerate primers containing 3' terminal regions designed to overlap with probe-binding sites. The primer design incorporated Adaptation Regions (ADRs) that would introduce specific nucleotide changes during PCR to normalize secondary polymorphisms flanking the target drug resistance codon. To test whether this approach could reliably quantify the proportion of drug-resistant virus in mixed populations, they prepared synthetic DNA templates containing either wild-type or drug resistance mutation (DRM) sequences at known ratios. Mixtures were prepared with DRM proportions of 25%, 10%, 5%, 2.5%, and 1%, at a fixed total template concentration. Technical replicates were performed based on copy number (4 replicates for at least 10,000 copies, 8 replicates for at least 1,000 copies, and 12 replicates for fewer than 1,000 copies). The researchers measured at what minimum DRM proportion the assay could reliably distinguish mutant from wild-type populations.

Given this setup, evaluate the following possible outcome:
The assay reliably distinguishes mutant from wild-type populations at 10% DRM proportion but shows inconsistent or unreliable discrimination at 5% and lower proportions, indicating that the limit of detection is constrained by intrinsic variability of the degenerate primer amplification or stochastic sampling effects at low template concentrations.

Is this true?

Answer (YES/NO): NO